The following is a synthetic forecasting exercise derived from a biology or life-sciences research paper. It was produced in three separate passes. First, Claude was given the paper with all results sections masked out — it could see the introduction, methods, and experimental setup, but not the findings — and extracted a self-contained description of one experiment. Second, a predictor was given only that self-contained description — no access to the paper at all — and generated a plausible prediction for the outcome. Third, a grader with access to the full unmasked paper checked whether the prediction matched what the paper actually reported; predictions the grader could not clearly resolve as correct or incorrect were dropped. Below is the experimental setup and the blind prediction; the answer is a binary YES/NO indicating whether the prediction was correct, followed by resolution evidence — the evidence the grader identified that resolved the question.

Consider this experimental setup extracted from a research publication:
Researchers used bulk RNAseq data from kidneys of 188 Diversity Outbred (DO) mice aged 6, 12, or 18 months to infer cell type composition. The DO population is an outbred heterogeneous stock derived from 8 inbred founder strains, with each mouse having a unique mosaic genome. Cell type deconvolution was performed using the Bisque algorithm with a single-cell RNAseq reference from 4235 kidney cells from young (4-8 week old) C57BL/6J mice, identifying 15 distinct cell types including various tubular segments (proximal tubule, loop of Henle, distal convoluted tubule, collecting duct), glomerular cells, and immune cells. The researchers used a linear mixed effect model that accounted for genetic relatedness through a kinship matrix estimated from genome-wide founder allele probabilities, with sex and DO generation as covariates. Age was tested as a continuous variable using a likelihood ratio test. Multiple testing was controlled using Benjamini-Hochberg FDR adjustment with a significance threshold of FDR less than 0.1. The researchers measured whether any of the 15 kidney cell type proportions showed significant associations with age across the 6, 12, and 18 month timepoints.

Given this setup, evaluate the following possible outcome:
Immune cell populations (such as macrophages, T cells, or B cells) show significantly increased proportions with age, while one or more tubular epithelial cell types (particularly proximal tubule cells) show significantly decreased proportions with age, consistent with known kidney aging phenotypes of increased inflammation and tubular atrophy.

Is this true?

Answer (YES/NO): YES